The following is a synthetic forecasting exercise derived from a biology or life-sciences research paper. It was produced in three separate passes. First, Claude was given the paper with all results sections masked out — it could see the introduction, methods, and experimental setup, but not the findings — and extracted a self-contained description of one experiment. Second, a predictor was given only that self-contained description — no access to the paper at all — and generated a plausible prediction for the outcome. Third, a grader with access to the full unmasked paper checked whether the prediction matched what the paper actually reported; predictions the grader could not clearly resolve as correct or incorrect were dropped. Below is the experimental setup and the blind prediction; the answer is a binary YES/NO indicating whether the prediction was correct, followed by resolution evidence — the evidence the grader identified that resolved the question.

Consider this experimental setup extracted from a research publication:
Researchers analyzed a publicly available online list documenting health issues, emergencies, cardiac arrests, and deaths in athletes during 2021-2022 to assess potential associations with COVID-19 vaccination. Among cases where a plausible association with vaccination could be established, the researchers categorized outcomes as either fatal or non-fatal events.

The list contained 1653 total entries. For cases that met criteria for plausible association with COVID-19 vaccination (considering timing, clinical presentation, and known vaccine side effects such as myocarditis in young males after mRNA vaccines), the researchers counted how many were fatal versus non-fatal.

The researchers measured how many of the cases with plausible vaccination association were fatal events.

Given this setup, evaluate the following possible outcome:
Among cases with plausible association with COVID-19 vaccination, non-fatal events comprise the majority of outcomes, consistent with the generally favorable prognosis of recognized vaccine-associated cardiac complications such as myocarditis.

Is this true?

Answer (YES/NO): YES